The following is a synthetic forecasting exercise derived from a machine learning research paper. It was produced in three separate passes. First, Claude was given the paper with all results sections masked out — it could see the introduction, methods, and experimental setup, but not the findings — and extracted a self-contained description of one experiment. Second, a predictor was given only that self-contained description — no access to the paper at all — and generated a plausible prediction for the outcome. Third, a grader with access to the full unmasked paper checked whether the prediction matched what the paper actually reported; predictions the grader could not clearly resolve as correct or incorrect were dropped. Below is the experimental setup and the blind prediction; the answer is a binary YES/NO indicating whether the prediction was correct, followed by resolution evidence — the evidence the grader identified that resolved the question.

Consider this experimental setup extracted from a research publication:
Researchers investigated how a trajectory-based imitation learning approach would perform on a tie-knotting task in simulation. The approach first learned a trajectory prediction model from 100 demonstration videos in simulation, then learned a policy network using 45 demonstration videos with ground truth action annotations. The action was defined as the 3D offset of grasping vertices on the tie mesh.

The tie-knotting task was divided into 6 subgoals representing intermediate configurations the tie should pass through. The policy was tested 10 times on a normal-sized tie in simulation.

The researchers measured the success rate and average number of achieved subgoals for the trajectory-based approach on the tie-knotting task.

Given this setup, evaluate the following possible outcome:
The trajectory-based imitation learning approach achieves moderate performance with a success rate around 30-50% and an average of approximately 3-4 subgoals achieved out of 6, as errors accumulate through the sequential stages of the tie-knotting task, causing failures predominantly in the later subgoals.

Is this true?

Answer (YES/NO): NO